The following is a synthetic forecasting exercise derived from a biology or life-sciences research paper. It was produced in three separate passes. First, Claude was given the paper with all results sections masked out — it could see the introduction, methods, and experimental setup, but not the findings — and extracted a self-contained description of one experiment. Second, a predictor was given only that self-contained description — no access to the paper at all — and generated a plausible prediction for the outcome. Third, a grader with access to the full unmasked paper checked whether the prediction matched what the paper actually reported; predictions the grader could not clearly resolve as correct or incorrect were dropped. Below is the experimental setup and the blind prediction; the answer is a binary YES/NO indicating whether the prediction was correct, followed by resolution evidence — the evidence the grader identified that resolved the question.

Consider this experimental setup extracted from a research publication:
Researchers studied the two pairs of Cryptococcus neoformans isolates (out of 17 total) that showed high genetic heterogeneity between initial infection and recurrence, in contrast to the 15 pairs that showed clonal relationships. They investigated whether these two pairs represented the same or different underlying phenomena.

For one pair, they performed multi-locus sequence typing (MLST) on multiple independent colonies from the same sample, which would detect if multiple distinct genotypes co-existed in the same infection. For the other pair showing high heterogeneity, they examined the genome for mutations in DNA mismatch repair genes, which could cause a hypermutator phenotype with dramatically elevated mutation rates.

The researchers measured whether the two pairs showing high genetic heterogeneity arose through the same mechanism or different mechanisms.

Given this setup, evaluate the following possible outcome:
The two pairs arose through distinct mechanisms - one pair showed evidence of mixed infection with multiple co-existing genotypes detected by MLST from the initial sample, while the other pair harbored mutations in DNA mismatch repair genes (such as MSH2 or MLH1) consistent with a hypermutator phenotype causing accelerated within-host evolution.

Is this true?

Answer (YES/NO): NO